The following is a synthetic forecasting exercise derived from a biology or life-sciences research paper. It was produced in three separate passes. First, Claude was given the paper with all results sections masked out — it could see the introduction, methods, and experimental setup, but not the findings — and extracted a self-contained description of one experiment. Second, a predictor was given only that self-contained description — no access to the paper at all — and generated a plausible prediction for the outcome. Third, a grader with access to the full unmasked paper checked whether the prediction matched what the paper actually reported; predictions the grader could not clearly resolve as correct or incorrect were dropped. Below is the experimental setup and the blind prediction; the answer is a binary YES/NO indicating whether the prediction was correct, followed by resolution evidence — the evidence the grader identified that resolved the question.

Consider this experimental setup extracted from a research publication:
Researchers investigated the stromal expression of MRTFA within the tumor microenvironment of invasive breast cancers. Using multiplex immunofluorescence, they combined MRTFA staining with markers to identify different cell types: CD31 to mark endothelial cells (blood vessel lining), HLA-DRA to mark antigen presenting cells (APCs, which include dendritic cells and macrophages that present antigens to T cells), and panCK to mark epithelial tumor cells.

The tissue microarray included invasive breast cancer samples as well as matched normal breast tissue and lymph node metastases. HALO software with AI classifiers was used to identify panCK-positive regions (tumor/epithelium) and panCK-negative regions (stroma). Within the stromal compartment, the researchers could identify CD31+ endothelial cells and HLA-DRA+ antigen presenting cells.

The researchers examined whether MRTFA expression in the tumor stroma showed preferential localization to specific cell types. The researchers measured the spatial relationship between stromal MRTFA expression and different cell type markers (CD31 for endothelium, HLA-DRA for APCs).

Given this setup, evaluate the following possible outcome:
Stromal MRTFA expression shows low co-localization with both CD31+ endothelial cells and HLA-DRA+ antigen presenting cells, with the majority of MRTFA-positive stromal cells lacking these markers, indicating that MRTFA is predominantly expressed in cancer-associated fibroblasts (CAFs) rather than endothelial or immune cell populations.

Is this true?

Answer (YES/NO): NO